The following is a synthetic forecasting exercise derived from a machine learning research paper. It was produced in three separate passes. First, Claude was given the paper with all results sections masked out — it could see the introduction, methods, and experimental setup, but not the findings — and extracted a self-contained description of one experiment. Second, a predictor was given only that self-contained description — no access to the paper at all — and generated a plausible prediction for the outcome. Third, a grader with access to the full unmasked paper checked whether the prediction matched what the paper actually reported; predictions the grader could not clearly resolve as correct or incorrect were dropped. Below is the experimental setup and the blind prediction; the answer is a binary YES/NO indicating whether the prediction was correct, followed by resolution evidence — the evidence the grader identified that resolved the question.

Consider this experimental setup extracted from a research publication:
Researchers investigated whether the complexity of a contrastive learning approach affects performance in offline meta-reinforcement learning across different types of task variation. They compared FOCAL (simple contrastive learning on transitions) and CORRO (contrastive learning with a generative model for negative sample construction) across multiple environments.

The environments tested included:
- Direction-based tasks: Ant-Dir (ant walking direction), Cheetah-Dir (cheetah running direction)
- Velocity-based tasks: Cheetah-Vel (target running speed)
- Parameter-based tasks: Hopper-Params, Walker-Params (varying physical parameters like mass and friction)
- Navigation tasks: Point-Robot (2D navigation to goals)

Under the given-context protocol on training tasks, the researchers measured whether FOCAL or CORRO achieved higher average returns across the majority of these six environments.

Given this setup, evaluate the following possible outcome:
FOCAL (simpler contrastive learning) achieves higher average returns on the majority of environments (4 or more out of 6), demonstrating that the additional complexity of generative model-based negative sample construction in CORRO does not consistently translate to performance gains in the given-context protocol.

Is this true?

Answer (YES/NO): YES